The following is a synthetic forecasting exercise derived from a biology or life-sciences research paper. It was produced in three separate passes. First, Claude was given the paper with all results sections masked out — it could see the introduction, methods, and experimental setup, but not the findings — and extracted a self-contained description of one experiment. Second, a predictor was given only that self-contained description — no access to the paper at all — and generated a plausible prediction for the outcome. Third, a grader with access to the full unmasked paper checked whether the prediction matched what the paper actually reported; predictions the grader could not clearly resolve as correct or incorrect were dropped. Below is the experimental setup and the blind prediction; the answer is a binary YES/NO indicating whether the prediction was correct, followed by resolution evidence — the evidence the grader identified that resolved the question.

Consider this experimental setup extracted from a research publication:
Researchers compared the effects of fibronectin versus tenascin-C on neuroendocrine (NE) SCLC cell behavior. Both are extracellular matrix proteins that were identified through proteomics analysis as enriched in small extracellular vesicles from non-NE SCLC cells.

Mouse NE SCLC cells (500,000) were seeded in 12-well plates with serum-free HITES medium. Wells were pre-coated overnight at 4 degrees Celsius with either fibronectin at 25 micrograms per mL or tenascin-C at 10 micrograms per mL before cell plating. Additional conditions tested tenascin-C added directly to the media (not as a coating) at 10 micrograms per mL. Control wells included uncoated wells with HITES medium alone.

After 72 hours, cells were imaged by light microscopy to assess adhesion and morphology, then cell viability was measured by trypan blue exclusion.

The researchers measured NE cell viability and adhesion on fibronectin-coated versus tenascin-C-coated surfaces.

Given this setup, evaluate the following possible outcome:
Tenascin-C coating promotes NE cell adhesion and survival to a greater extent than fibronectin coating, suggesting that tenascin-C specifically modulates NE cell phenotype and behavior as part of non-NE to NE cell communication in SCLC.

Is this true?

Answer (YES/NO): NO